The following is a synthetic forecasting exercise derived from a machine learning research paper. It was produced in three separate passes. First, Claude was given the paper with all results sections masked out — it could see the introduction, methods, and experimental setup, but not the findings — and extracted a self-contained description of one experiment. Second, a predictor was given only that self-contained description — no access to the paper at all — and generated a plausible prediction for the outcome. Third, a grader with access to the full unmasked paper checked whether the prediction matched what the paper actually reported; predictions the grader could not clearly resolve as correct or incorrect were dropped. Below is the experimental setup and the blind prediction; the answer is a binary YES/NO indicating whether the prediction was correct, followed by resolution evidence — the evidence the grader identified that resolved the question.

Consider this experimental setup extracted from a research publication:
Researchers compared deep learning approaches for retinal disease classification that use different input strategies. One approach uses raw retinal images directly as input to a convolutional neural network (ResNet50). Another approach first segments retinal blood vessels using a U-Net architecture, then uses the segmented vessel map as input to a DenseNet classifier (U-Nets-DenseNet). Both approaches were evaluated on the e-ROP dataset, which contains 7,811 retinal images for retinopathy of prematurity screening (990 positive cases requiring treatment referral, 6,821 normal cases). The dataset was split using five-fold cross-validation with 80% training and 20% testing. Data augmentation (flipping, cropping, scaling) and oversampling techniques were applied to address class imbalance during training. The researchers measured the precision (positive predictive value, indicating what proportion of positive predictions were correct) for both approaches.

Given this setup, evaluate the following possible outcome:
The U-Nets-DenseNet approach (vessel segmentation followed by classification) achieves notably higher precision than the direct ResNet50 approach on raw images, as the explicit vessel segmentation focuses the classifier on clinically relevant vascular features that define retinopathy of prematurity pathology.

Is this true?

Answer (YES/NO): NO